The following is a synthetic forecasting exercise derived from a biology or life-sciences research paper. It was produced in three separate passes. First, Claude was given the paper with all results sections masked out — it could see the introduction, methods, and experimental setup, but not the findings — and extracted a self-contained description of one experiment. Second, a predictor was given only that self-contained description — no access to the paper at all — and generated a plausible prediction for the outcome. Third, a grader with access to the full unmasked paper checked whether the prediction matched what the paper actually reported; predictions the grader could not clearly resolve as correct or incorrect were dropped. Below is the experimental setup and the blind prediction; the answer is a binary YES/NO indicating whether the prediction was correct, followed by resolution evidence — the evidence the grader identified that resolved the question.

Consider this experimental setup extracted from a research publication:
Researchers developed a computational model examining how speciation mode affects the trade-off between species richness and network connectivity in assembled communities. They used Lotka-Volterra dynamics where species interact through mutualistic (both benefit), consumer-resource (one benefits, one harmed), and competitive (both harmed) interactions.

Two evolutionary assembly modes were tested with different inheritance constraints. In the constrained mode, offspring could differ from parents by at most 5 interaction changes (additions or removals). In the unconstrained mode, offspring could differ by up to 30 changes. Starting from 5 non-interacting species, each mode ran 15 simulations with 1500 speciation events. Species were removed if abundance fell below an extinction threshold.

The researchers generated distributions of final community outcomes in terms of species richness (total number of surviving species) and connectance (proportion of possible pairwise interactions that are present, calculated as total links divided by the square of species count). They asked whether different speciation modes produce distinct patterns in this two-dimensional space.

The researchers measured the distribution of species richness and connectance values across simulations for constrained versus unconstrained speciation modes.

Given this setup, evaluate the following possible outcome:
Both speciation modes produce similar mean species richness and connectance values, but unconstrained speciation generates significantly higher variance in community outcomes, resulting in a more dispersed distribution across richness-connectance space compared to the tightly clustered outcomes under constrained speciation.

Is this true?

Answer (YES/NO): NO